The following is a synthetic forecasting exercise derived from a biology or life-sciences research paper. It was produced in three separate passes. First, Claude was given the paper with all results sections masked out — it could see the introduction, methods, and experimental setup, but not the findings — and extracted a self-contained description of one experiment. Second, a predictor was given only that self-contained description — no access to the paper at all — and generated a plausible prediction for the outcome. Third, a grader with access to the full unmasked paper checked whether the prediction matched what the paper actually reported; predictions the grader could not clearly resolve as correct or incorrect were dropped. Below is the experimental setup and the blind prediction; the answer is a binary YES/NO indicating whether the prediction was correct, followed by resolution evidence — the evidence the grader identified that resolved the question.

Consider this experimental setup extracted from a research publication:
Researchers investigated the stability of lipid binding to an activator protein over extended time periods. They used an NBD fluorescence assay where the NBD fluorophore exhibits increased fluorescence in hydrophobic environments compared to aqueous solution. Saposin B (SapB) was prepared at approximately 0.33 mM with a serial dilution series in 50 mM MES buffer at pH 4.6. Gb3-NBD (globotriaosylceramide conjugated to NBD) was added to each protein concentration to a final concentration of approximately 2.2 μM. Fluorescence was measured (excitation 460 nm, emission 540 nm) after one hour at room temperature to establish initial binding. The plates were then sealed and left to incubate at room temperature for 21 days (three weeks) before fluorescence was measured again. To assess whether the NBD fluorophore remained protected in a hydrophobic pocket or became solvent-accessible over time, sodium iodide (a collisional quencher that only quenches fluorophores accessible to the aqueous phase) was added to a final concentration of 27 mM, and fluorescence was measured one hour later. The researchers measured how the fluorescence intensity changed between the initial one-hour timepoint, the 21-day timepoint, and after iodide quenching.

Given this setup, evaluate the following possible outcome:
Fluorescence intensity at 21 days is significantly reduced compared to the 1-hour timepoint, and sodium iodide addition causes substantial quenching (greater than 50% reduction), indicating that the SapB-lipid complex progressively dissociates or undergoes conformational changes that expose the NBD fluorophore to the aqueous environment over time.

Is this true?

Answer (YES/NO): NO